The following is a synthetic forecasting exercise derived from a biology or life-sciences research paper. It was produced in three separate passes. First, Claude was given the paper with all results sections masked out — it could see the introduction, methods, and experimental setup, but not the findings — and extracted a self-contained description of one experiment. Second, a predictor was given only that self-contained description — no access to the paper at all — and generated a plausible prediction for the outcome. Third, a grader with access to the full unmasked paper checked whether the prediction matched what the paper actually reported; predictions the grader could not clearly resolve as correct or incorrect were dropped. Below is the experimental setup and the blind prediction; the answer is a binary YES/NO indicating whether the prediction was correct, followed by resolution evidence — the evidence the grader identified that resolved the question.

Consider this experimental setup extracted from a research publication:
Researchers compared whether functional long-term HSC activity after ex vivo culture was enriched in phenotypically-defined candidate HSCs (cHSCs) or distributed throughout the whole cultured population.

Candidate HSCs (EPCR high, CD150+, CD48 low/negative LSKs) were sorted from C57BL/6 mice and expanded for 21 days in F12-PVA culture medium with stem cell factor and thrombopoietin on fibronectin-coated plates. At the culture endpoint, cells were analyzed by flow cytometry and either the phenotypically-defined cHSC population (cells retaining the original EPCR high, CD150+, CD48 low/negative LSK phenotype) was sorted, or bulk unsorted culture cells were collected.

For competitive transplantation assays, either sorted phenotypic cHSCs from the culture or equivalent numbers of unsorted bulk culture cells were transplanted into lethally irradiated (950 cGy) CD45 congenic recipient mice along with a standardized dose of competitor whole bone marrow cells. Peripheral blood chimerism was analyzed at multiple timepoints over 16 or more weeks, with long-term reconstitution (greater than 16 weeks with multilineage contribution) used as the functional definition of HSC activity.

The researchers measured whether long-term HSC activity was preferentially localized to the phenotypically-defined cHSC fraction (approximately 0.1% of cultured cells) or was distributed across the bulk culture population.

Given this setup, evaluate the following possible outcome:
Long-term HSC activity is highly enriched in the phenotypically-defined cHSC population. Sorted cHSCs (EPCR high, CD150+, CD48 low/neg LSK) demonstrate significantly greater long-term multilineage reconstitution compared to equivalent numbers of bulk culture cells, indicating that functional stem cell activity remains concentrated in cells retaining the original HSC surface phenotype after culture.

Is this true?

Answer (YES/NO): YES